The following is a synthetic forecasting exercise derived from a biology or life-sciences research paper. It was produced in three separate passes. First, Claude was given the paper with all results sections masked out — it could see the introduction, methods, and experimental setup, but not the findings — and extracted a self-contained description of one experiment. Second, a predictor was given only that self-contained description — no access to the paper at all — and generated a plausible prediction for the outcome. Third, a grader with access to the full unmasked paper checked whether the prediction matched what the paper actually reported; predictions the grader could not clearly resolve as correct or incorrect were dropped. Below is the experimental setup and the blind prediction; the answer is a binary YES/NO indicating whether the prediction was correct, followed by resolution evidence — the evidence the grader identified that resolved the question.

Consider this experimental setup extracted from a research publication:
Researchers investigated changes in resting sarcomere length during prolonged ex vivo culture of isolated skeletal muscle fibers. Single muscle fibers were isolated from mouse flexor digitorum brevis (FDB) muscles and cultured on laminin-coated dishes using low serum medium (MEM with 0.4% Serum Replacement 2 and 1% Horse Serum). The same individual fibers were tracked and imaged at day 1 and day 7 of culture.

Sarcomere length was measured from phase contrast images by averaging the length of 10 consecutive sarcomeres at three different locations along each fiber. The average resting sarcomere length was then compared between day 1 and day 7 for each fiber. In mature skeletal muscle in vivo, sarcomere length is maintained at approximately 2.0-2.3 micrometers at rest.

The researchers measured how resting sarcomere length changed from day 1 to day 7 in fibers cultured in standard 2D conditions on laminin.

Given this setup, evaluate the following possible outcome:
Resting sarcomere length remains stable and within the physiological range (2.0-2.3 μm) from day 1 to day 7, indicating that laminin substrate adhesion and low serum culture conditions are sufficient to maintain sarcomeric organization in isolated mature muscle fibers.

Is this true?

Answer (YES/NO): NO